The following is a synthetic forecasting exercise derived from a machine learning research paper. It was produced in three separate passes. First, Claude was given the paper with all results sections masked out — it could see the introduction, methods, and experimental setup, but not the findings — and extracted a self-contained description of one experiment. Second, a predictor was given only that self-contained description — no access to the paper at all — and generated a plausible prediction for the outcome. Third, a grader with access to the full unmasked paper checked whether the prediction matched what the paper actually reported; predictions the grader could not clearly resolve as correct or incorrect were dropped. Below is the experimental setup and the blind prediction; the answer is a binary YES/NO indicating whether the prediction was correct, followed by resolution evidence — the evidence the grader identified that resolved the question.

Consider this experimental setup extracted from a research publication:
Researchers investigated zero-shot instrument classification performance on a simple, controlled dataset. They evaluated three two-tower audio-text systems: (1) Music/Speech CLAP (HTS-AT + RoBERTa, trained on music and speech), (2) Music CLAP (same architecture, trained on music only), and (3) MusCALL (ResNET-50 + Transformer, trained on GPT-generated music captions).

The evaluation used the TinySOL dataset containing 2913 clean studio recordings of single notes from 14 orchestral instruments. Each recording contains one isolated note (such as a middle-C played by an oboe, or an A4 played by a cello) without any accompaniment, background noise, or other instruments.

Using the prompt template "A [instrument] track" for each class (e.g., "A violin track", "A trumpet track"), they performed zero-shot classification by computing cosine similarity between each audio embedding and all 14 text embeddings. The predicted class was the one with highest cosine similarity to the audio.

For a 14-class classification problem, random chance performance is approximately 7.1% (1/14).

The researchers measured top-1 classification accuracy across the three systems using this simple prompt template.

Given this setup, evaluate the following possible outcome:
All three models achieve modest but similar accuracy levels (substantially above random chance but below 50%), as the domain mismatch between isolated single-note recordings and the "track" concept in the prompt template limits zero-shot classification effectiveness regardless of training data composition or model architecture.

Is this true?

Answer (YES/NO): NO